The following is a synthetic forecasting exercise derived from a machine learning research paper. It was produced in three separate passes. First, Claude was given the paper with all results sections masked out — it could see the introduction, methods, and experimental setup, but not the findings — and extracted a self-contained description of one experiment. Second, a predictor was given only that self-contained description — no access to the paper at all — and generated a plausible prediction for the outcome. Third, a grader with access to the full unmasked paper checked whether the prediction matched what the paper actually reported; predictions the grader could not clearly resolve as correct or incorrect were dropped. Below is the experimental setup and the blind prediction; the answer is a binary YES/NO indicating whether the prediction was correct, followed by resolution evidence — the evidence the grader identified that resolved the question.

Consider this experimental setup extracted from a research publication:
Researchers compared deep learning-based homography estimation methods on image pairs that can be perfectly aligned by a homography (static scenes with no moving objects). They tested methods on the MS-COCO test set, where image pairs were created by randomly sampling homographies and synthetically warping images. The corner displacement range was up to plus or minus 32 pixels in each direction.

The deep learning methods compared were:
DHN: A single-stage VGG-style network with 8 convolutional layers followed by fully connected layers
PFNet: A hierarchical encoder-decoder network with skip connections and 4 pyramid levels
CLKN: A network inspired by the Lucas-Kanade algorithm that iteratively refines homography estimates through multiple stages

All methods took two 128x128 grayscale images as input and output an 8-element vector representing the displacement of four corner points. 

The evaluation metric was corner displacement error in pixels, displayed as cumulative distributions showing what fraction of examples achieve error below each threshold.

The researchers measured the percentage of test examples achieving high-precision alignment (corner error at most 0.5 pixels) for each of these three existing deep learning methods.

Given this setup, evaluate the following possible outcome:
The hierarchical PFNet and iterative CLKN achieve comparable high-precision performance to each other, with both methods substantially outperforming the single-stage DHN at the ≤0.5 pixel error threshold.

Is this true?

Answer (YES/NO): NO